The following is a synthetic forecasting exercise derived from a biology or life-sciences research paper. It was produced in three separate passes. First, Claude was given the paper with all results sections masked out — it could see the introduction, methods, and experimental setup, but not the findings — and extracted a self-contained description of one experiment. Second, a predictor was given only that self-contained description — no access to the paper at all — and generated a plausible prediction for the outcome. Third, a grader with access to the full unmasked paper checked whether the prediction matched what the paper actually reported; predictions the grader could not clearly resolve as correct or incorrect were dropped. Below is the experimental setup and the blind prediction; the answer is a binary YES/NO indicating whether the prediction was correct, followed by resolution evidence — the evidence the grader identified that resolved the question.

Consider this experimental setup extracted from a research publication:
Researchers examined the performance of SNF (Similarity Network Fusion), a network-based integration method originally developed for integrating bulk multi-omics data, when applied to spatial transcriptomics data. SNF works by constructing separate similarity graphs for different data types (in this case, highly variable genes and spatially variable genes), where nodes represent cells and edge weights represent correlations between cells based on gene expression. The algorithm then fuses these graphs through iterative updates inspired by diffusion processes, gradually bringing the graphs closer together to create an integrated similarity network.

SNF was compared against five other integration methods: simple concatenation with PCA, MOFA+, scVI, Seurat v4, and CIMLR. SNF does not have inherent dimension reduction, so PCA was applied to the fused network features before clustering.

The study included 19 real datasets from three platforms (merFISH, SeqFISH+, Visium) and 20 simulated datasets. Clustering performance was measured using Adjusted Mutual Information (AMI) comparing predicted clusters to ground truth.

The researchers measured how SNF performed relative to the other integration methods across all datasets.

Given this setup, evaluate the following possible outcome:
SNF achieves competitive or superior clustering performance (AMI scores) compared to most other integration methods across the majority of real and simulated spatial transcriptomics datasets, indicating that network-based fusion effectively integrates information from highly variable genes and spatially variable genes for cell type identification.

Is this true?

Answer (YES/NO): NO